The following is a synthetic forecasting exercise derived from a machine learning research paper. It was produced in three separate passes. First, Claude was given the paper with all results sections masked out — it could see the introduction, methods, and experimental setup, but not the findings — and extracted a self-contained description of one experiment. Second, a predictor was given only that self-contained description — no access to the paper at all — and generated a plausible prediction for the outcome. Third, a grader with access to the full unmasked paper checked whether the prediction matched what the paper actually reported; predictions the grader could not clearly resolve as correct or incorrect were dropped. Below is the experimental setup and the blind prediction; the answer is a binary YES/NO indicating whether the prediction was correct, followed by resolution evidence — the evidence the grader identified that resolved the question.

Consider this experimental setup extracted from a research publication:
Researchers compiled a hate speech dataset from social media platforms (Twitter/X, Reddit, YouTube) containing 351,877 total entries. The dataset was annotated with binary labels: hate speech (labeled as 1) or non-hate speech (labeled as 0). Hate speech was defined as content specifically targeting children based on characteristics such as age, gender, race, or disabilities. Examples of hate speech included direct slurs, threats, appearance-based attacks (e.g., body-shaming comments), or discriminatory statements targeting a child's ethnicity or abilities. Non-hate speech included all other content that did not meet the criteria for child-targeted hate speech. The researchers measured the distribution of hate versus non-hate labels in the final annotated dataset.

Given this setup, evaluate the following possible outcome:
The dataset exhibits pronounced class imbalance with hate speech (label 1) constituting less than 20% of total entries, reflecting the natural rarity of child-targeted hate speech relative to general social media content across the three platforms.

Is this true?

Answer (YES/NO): YES